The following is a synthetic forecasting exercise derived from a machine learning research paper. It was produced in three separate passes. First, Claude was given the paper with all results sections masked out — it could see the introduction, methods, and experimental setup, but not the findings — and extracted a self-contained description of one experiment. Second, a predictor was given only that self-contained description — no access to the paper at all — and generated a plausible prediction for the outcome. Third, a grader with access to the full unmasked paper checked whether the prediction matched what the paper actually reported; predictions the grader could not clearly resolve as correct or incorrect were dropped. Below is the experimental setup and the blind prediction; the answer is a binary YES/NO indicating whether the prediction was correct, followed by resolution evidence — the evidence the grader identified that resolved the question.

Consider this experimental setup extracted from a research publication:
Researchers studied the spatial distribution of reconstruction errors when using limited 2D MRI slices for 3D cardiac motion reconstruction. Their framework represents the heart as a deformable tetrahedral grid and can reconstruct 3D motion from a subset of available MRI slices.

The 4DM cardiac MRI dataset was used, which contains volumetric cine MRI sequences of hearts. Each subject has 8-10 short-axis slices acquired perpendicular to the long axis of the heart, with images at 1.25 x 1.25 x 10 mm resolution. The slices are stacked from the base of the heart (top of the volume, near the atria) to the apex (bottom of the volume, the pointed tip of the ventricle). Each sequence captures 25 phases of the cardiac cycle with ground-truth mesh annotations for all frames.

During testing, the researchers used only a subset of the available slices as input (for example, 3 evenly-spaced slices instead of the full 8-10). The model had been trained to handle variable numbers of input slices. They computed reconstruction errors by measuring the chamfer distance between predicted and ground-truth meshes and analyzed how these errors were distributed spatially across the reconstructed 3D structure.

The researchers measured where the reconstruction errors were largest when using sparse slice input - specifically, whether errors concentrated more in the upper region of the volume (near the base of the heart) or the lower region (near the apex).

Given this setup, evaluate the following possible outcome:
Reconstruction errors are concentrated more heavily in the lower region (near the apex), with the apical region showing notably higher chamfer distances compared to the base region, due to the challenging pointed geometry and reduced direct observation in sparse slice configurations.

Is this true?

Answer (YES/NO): NO